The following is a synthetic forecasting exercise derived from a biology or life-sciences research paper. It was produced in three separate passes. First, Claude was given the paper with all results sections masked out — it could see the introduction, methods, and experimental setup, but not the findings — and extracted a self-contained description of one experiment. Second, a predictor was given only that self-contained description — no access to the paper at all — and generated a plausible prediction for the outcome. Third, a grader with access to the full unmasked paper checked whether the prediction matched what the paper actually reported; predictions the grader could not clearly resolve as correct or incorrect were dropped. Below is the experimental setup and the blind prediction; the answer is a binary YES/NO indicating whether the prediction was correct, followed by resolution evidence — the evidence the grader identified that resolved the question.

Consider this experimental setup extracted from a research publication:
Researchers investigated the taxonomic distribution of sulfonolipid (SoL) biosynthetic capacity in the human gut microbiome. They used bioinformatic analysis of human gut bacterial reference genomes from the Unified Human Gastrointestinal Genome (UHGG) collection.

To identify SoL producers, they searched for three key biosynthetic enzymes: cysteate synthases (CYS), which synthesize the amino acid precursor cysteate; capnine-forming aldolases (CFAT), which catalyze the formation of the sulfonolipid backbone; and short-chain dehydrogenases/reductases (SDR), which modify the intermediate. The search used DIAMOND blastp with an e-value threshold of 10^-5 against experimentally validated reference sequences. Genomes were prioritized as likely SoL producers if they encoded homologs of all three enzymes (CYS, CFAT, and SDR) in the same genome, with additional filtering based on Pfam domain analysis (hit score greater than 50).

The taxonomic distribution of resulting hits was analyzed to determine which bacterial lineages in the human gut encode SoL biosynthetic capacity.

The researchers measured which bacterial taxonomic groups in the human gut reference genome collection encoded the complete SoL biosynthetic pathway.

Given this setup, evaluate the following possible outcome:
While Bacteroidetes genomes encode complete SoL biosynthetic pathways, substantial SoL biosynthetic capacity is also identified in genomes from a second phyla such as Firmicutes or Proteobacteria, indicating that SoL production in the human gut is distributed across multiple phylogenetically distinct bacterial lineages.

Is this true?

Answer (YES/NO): NO